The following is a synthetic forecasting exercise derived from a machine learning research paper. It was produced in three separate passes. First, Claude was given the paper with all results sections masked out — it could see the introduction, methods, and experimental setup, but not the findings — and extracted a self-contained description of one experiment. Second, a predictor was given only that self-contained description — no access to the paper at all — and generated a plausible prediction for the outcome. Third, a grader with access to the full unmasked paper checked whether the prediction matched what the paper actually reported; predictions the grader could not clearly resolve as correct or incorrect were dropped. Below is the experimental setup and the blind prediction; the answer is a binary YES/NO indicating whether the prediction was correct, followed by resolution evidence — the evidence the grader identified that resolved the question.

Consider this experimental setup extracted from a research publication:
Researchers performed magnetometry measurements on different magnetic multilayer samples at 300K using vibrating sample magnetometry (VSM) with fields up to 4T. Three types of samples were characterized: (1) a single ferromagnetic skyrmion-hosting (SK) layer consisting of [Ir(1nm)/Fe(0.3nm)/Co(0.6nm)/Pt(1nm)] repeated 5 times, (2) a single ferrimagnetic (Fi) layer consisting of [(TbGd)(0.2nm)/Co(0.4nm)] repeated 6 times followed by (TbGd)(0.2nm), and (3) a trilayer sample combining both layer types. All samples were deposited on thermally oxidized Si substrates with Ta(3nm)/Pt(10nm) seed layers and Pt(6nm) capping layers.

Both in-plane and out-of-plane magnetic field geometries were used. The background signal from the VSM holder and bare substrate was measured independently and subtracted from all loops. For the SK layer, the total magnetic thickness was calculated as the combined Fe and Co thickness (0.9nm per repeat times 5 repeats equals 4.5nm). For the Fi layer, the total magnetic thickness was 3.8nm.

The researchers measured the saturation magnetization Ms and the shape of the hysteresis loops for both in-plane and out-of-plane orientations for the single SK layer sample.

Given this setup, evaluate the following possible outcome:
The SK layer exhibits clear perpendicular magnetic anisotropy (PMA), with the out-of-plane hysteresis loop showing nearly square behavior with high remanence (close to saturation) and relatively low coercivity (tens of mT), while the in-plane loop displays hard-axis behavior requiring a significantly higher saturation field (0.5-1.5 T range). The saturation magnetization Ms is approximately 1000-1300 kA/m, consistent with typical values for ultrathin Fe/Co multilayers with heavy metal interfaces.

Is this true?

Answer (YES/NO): NO